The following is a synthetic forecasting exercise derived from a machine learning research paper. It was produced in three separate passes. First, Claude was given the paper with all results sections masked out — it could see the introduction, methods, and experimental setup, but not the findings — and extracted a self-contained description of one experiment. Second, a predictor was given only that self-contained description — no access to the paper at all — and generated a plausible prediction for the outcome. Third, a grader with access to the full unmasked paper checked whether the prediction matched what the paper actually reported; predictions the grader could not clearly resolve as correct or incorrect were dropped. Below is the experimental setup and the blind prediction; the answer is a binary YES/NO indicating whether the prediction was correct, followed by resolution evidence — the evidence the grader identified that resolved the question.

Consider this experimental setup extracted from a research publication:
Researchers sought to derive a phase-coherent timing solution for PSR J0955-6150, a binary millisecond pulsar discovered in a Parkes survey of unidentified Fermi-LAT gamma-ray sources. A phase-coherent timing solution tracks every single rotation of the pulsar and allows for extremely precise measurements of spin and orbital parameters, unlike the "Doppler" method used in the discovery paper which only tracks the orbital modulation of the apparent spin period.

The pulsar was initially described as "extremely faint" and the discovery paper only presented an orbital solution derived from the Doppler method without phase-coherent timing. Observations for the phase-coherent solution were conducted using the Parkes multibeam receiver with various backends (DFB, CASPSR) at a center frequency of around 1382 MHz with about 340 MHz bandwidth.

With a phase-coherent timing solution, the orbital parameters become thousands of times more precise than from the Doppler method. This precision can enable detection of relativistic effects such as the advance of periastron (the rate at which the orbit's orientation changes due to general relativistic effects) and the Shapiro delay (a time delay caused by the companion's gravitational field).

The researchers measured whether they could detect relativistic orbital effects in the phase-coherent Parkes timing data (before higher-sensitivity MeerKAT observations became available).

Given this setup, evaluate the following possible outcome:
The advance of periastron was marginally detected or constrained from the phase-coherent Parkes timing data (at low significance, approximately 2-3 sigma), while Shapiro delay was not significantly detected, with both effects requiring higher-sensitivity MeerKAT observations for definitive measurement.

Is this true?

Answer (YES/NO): YES